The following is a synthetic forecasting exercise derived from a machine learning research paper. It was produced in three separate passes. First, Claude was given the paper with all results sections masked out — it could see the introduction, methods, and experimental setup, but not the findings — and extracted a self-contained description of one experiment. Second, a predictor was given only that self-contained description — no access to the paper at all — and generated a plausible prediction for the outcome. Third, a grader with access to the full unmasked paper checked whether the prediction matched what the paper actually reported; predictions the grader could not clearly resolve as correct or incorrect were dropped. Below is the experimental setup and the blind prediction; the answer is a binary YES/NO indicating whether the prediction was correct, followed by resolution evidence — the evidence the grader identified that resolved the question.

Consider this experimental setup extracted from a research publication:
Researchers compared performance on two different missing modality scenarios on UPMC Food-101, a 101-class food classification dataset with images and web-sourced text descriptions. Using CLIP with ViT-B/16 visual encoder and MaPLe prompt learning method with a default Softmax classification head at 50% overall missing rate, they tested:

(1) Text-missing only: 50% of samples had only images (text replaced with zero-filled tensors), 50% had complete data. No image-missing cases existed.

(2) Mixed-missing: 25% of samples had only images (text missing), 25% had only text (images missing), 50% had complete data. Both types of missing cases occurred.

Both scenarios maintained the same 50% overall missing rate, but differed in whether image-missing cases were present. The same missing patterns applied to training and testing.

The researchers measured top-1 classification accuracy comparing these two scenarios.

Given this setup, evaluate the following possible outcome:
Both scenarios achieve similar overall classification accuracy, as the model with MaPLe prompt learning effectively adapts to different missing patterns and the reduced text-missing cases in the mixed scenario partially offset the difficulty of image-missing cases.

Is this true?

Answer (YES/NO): NO